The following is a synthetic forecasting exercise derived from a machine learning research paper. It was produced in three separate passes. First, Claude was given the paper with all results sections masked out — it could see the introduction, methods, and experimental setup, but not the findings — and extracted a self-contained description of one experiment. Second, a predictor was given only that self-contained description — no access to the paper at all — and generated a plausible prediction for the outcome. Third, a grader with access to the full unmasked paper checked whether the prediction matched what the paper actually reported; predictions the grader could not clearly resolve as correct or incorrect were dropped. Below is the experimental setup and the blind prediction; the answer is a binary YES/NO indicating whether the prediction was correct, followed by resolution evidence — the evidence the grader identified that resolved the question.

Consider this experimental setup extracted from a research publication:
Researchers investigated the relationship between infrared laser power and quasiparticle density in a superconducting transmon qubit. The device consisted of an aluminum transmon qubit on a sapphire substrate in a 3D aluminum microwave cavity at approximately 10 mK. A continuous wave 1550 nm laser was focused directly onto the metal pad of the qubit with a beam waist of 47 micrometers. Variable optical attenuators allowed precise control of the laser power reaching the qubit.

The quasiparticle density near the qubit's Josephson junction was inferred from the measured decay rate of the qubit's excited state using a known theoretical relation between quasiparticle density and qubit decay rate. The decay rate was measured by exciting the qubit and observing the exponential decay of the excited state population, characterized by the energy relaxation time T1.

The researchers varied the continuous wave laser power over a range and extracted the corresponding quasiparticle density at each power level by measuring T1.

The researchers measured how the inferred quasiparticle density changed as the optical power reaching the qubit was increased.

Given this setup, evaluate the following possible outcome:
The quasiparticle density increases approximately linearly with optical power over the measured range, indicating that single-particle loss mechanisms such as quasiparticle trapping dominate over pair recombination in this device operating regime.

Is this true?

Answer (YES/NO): YES